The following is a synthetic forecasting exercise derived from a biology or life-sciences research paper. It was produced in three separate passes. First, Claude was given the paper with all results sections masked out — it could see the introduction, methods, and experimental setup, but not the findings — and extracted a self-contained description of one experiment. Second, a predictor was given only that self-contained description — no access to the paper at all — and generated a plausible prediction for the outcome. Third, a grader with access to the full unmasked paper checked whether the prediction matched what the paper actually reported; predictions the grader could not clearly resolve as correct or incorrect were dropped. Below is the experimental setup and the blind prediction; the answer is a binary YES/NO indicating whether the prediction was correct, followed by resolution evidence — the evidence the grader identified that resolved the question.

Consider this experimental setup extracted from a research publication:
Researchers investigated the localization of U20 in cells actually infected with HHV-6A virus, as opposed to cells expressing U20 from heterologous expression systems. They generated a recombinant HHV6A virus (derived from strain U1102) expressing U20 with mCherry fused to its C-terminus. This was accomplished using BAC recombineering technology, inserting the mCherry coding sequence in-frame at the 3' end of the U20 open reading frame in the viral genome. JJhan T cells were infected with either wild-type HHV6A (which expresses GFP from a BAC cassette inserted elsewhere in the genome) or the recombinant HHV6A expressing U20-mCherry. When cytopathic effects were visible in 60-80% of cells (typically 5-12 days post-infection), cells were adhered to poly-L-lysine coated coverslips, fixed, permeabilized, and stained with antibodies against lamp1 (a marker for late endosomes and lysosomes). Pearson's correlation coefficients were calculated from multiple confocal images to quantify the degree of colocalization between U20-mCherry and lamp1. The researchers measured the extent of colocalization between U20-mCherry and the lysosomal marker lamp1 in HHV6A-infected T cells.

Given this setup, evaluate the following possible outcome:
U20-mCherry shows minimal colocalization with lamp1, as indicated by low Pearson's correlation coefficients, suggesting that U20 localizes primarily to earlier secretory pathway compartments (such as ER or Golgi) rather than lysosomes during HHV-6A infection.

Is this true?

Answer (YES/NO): NO